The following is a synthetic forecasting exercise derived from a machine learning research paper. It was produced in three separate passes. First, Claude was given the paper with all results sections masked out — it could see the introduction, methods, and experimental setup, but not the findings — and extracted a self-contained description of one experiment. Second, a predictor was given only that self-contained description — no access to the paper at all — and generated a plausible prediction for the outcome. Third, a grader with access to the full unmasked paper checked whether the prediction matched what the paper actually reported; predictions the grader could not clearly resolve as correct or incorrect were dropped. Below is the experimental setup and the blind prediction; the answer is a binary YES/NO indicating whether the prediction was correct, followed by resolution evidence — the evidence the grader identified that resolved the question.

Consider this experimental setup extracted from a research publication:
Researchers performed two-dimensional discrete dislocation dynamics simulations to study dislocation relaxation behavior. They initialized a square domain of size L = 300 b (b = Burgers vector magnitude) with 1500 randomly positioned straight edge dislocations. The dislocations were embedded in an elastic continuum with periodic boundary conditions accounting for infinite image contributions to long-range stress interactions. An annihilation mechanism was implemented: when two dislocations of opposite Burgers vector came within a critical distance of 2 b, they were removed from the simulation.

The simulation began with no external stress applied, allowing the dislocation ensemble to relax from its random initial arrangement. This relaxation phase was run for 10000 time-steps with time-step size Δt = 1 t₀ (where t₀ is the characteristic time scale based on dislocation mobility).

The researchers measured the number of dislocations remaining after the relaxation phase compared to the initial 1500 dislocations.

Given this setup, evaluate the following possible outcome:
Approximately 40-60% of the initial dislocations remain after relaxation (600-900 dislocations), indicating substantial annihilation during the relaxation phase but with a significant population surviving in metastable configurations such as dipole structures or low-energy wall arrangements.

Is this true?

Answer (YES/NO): YES